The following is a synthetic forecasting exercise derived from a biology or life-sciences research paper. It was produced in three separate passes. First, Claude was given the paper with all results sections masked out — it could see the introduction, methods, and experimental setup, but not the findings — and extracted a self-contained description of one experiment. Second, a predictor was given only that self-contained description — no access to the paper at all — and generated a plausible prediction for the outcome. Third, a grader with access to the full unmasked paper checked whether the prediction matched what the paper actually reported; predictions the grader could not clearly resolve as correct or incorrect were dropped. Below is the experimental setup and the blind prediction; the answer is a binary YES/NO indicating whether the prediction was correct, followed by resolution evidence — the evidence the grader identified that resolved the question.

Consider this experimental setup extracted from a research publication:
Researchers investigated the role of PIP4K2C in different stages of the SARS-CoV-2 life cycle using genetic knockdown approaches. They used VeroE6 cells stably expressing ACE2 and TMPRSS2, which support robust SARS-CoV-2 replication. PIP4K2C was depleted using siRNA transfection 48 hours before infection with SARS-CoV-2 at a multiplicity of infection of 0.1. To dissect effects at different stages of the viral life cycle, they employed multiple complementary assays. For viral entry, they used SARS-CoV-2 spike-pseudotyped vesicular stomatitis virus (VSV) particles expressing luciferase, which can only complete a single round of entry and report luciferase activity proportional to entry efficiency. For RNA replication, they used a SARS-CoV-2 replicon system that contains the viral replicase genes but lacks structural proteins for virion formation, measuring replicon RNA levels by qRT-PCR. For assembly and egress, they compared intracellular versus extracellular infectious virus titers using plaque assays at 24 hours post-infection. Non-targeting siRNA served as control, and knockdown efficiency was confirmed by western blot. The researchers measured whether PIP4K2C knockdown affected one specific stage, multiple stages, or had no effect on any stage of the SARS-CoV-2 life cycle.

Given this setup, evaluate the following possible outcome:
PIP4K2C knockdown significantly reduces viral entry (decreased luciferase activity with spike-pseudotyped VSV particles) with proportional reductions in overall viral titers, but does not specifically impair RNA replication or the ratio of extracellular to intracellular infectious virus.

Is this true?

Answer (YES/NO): NO